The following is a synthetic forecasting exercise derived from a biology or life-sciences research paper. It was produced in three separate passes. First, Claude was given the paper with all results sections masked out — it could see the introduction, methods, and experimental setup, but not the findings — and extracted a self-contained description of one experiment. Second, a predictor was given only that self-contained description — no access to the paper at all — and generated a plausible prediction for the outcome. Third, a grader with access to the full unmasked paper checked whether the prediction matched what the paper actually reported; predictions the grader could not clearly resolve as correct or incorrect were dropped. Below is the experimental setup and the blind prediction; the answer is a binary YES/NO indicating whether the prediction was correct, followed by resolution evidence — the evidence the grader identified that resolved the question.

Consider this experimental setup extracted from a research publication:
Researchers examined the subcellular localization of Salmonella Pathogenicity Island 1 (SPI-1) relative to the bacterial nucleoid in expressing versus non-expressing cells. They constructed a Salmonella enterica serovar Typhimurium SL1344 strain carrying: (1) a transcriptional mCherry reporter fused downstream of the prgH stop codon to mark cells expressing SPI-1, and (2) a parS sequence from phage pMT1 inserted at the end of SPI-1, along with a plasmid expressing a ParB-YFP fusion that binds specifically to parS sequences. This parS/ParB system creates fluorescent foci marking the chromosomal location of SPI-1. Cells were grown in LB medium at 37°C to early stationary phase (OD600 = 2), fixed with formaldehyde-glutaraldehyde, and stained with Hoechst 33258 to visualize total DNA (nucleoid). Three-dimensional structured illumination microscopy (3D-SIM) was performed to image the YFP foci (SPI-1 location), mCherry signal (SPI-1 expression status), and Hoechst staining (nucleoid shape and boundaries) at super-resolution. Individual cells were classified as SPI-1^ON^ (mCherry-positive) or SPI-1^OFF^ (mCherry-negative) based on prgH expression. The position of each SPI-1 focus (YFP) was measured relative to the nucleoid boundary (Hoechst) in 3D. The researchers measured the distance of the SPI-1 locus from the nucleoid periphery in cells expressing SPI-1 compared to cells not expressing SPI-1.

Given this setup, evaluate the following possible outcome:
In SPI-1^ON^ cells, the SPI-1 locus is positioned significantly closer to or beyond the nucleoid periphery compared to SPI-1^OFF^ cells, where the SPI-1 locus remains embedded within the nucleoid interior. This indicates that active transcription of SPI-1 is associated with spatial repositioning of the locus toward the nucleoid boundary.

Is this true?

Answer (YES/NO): YES